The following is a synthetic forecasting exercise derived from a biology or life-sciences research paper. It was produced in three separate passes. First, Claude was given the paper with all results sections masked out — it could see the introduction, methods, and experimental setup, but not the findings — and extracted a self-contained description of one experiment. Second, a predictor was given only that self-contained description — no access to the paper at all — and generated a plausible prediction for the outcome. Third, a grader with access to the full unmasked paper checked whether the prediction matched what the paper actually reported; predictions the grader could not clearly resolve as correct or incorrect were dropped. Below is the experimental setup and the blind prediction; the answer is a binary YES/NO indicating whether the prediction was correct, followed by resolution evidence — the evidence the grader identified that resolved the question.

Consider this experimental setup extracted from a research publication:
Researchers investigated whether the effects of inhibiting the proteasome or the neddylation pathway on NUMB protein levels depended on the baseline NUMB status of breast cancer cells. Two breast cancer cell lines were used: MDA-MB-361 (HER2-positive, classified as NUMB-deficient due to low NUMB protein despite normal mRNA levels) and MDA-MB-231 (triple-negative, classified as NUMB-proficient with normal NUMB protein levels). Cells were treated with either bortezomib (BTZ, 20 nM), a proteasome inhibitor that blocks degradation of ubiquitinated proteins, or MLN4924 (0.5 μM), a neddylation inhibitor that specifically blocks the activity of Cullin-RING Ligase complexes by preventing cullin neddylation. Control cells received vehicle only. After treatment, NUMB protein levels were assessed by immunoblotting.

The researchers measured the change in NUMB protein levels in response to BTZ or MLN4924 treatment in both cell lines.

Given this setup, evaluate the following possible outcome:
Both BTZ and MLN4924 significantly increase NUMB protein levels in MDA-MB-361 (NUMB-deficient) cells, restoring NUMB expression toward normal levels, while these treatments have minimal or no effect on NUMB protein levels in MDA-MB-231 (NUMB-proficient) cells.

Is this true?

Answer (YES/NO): YES